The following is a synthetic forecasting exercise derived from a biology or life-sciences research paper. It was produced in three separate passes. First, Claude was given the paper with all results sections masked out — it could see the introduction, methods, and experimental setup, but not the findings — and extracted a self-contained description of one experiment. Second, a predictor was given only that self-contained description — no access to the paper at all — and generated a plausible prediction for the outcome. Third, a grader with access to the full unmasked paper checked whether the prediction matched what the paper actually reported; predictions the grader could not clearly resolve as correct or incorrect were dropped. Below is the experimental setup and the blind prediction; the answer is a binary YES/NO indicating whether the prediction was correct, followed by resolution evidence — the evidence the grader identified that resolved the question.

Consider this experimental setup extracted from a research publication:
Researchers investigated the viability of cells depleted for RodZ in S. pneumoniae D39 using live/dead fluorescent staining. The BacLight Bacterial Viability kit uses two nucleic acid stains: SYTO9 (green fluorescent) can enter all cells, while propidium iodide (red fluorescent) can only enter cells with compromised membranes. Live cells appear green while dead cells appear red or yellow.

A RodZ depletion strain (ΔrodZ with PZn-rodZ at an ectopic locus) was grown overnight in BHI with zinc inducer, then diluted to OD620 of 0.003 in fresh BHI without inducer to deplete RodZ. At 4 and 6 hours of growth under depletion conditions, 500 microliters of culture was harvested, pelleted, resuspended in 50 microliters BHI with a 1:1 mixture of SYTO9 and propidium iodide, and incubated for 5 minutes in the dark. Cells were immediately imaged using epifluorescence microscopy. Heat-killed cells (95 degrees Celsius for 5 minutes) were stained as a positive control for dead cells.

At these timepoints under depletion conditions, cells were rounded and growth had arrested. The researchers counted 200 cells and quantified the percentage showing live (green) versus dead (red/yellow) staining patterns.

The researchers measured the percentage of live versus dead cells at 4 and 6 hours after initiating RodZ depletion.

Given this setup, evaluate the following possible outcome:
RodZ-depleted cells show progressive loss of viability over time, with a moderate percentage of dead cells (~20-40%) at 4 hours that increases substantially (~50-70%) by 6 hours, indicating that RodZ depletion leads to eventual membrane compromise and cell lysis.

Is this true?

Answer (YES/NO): NO